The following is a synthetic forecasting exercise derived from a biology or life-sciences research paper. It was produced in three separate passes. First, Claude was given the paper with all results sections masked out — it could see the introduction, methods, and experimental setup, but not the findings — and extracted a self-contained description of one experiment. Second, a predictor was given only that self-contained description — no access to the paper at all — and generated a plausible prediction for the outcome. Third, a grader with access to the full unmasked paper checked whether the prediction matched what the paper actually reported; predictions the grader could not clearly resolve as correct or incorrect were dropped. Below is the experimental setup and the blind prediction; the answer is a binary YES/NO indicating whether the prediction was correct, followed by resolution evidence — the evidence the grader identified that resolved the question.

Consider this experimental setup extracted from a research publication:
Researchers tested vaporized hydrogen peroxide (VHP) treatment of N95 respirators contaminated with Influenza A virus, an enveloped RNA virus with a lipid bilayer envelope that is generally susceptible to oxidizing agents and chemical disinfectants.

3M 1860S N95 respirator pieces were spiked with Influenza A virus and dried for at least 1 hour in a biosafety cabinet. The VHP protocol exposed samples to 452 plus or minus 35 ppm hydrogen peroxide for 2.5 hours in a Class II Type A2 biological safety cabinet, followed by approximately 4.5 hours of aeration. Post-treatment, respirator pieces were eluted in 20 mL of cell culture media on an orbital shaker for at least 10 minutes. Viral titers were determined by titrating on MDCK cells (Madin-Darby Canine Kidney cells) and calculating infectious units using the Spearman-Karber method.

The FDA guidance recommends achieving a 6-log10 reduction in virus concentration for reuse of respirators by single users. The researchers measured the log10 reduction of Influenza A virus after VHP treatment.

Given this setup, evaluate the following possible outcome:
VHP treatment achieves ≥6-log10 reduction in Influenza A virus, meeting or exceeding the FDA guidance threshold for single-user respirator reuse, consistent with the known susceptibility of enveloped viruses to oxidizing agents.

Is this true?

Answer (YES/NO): NO